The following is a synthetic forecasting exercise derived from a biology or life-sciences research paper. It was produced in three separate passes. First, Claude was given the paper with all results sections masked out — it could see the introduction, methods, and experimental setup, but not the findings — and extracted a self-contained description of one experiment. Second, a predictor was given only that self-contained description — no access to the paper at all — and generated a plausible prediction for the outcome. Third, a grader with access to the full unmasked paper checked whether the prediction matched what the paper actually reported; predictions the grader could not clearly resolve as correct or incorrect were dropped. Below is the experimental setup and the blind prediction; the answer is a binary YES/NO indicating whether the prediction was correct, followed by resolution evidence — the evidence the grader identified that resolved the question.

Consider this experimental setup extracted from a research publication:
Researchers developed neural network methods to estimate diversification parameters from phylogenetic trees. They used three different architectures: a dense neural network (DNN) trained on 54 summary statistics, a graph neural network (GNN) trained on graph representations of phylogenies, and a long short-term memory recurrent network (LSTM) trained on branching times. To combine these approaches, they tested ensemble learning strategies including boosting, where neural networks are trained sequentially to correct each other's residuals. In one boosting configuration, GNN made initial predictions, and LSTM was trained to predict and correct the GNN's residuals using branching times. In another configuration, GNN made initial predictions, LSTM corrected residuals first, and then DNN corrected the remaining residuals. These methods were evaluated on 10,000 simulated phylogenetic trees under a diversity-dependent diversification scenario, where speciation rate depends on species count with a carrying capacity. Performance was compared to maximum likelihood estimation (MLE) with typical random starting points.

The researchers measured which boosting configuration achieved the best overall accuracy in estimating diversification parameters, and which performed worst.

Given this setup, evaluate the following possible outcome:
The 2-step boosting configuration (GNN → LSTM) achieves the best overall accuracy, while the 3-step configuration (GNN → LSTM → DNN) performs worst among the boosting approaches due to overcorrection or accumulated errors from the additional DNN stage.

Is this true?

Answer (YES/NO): NO